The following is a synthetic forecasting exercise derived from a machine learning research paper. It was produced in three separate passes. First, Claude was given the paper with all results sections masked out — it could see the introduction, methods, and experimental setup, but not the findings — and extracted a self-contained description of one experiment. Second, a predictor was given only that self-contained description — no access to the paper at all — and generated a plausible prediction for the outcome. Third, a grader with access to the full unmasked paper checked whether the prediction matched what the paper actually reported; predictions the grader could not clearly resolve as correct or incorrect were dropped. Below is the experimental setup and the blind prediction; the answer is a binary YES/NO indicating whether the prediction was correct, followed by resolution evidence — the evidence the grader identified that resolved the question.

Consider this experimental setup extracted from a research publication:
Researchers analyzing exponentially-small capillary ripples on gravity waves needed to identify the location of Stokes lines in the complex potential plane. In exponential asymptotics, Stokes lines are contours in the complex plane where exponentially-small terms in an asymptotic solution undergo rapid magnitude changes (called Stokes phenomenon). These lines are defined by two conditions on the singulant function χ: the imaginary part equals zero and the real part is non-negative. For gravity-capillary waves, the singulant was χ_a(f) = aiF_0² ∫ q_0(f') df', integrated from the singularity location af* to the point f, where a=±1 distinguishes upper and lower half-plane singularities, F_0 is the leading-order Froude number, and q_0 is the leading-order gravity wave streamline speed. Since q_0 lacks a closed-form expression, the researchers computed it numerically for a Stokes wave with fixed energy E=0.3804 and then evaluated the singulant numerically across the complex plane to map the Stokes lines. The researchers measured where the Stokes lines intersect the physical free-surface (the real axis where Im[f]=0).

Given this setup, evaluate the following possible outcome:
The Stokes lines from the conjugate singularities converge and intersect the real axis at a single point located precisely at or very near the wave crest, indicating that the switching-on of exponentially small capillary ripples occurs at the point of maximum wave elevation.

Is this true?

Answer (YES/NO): YES